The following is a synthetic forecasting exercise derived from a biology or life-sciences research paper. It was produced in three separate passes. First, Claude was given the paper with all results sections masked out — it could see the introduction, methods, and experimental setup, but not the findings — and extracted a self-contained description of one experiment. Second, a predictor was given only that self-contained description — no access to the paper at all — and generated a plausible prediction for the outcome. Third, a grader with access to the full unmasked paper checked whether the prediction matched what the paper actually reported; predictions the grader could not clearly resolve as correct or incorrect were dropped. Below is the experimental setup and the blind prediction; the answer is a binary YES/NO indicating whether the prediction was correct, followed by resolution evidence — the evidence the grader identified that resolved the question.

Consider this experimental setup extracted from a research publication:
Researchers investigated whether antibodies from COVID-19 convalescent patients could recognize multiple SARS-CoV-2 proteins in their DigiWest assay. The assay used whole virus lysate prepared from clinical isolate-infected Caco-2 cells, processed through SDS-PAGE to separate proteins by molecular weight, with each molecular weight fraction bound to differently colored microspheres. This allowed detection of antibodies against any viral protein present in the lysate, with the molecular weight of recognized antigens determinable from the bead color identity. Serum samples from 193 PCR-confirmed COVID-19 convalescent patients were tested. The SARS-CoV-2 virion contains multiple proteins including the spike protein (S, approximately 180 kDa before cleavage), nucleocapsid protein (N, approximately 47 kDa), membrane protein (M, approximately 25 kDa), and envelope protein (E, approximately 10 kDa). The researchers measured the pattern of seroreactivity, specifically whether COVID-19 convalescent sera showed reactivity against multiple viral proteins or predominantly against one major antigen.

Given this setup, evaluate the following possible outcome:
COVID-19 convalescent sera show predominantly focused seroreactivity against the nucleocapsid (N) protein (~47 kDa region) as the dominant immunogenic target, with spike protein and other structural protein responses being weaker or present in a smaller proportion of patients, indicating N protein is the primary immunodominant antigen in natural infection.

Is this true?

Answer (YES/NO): NO